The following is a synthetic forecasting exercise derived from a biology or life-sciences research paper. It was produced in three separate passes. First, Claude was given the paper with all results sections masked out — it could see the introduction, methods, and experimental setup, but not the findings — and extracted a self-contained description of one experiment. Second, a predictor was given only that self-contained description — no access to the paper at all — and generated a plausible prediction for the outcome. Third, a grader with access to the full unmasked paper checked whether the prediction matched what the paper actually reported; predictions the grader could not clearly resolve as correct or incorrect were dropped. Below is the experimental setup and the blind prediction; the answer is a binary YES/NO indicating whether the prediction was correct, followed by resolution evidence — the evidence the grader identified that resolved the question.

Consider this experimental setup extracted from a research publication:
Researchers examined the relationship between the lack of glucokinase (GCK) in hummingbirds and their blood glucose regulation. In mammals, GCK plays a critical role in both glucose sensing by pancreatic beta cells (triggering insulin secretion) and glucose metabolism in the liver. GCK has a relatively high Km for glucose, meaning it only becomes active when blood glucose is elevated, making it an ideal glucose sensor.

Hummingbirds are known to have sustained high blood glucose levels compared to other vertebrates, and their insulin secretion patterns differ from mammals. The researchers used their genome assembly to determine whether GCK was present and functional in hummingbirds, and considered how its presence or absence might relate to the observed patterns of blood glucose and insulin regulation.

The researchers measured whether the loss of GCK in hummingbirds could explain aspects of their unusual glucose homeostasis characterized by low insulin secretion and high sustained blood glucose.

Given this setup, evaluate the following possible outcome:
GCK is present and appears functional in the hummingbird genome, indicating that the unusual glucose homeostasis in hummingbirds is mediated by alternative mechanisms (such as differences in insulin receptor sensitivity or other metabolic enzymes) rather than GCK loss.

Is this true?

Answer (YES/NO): NO